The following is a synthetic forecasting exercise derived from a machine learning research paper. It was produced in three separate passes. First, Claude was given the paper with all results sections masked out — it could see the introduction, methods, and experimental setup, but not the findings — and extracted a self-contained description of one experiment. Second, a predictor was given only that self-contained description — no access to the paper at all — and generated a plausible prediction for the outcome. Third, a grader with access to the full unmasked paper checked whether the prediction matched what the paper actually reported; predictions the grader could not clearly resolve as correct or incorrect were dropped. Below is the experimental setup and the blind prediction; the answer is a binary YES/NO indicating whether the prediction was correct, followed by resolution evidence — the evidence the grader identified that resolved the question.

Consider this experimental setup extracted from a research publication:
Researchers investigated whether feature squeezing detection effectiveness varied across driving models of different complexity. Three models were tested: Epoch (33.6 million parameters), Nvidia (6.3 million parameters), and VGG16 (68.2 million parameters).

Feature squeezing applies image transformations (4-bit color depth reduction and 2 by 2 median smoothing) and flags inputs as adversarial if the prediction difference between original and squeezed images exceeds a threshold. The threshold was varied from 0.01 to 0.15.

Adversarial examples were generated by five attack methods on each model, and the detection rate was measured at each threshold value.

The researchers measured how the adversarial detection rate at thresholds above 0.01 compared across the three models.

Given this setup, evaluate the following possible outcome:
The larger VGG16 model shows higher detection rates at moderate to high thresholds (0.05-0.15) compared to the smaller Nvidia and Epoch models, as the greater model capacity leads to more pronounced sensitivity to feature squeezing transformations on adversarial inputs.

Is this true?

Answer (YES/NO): NO